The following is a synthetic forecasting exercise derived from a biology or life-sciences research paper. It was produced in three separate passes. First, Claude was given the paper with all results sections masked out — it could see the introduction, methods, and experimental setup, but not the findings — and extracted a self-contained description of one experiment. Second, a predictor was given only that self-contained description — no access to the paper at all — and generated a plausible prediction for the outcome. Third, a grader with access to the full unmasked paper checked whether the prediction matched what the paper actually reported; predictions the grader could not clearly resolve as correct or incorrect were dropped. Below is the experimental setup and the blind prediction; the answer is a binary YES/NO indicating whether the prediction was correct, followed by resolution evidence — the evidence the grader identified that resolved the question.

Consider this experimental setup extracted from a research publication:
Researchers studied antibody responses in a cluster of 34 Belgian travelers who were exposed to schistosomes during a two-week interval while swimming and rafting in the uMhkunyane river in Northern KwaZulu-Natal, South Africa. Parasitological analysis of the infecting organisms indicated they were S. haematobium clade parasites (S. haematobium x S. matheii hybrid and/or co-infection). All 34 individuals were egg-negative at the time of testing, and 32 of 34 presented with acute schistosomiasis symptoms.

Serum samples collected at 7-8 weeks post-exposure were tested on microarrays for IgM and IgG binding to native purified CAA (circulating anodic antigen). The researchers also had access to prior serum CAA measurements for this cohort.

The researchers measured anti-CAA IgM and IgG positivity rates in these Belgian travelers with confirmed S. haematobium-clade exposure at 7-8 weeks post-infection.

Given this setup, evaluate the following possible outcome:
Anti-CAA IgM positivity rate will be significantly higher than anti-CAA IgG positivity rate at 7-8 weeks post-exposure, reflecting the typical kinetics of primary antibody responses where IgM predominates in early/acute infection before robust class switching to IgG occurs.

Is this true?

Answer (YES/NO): NO